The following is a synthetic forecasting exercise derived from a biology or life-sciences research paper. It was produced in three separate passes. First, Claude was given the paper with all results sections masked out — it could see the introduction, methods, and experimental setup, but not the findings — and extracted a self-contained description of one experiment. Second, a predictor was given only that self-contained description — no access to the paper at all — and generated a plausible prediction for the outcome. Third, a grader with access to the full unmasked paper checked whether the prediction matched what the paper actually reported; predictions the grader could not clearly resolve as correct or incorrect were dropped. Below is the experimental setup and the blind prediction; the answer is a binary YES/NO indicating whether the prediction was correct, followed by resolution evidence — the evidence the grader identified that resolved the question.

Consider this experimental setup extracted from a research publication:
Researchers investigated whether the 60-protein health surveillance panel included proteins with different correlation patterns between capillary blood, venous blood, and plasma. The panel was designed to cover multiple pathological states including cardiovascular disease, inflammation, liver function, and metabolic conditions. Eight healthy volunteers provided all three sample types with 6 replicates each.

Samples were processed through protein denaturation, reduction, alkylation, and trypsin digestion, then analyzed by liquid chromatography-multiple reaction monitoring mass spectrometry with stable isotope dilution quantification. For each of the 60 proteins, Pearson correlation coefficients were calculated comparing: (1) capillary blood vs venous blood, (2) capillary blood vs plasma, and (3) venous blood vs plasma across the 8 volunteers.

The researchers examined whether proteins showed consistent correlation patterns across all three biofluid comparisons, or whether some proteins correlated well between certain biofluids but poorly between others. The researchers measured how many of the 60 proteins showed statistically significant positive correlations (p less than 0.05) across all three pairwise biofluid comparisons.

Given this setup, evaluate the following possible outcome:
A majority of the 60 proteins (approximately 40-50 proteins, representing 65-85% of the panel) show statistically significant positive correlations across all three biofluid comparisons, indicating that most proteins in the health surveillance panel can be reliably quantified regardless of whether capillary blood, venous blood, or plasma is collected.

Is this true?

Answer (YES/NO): YES